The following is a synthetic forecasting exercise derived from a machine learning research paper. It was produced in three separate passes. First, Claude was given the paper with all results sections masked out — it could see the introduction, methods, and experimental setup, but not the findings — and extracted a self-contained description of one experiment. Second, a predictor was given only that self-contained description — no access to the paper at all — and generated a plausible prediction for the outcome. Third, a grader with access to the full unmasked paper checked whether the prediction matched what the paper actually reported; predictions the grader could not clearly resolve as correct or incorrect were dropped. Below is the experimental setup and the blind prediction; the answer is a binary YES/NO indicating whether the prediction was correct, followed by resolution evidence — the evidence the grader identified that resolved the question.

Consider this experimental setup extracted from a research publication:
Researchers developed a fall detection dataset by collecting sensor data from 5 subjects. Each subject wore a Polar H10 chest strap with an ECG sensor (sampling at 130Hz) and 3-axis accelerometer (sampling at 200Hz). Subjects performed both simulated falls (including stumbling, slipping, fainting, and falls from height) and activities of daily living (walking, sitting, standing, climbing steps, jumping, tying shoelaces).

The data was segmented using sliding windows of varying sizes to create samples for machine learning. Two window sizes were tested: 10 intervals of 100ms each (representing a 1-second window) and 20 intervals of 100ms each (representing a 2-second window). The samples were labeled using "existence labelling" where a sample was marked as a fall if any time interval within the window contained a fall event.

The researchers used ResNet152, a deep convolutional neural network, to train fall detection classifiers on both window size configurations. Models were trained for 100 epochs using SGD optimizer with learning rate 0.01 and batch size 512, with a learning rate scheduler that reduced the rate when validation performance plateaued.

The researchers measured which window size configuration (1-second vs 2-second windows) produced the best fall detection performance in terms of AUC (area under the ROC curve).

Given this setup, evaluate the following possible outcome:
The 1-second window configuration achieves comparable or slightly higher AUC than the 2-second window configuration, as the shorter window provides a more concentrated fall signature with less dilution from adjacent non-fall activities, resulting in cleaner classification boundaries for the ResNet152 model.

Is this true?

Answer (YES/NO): NO